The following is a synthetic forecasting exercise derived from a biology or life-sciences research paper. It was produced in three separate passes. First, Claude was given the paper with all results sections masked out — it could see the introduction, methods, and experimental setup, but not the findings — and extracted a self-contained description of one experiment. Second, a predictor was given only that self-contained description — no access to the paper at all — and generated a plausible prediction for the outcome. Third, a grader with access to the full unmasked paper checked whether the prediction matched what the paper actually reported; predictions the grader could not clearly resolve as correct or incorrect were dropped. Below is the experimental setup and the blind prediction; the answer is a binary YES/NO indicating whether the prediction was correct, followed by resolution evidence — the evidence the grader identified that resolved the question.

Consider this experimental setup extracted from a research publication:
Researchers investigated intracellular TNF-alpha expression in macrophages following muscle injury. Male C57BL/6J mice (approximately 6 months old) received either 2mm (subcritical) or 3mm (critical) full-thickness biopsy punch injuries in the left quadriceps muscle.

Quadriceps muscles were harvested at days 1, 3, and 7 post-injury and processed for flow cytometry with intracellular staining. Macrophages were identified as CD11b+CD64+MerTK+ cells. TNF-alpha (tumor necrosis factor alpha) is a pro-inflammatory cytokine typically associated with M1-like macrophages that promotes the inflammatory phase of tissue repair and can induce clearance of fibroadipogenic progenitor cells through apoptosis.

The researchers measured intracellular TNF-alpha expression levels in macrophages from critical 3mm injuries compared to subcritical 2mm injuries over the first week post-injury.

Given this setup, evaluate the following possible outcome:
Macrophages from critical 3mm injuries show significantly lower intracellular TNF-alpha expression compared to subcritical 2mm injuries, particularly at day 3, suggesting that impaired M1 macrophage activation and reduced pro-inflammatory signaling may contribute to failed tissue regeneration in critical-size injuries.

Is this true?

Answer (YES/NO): NO